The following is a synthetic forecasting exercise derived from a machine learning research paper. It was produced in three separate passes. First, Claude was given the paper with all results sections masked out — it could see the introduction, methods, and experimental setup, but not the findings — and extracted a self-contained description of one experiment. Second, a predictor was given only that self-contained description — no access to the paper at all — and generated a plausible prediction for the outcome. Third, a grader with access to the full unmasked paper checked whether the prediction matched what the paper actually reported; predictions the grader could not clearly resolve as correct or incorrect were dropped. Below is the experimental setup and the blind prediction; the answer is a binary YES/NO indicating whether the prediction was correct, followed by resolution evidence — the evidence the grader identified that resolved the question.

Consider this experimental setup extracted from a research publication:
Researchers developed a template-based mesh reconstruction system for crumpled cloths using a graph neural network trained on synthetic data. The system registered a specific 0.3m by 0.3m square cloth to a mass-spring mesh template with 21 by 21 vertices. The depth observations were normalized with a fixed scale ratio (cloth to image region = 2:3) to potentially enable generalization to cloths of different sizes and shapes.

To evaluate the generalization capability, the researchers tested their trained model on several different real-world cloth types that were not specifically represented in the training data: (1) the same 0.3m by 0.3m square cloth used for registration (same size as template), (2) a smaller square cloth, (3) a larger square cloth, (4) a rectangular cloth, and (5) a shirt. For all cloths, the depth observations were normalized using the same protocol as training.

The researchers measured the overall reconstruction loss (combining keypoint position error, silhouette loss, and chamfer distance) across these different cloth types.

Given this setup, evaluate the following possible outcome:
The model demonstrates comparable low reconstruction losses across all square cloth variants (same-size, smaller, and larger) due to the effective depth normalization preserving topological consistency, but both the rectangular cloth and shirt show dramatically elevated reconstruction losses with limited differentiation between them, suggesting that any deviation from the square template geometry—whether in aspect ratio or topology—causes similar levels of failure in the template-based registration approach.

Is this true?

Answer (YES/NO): NO